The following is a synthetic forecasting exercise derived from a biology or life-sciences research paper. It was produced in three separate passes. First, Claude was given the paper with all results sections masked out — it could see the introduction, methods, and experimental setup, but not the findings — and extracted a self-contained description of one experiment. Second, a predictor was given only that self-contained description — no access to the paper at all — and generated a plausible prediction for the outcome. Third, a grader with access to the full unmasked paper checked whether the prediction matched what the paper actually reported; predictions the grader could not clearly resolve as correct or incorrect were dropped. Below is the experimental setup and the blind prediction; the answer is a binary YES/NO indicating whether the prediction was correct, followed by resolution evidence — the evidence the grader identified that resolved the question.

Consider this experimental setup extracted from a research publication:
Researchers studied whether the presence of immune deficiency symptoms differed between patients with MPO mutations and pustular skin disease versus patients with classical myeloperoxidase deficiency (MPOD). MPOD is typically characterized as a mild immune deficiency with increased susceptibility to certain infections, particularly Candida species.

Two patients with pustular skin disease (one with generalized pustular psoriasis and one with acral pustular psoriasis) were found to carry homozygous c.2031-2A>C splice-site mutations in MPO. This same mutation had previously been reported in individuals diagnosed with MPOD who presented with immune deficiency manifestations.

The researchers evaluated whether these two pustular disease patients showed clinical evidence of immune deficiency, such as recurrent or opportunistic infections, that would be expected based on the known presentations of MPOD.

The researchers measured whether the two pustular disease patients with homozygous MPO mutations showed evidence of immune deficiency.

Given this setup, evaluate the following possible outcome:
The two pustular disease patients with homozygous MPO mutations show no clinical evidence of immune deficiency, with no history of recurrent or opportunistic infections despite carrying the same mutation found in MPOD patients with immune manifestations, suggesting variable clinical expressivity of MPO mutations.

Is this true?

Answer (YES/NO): YES